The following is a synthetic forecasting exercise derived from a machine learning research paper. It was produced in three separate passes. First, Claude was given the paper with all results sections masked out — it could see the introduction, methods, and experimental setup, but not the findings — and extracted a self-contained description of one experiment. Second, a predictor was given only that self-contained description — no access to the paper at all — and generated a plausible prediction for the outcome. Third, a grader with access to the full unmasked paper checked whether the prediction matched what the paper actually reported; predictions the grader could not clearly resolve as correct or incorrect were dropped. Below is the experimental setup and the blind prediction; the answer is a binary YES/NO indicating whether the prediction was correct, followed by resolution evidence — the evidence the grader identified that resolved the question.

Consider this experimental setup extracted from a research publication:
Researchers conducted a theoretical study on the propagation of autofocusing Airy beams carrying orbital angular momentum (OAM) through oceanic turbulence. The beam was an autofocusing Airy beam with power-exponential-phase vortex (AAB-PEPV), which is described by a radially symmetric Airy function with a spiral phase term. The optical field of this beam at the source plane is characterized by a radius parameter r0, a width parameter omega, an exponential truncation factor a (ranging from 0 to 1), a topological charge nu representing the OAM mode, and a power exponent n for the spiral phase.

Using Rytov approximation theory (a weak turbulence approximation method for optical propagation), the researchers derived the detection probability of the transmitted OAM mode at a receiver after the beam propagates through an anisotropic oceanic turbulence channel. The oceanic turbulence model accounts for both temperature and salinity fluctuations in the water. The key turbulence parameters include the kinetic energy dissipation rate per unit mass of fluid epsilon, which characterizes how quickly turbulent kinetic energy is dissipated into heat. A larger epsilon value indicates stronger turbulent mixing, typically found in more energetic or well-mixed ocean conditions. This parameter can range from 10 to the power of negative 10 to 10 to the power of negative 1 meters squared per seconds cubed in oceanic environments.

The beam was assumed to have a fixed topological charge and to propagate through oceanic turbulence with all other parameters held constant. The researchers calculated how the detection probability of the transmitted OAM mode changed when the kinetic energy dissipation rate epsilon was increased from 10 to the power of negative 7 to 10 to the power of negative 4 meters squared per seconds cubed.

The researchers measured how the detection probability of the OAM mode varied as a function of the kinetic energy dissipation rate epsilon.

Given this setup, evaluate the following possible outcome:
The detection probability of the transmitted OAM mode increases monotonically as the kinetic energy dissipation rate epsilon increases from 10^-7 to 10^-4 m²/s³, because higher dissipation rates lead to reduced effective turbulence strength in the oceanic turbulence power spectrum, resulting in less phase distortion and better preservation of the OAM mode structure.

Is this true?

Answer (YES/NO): YES